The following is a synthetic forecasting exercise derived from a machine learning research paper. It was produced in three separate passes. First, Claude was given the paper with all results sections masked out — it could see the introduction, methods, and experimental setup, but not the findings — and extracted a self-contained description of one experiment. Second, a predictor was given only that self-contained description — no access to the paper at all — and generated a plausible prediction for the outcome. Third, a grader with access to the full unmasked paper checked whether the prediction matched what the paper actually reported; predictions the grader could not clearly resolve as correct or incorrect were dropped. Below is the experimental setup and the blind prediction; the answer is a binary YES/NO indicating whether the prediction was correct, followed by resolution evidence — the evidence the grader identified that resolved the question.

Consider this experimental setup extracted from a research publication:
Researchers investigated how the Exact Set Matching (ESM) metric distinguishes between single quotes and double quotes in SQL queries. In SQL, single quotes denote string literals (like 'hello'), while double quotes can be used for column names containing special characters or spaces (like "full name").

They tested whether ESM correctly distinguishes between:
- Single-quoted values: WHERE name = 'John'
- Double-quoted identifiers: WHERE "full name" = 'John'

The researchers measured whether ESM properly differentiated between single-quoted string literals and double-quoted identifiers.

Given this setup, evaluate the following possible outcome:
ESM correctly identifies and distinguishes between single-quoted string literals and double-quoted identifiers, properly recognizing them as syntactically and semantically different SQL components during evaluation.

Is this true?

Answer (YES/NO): NO